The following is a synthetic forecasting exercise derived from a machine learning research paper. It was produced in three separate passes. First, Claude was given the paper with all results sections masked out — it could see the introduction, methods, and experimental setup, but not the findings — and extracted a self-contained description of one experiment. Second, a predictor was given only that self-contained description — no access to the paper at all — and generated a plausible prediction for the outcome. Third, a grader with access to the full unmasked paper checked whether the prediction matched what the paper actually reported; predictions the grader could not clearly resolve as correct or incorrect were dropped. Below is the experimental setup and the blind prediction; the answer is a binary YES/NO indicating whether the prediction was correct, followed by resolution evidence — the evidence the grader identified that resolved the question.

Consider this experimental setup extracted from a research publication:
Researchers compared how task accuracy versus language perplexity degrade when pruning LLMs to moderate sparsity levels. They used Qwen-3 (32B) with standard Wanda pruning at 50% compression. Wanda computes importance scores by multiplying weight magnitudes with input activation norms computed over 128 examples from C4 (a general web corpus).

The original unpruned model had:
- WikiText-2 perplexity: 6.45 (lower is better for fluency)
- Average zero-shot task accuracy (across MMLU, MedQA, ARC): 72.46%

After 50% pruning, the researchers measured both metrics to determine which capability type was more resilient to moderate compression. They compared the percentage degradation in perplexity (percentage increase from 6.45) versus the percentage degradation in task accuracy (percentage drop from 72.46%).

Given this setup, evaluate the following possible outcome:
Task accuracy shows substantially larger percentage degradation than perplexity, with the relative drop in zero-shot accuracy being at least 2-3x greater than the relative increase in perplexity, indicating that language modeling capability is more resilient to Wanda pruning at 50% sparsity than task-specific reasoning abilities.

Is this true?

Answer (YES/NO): NO